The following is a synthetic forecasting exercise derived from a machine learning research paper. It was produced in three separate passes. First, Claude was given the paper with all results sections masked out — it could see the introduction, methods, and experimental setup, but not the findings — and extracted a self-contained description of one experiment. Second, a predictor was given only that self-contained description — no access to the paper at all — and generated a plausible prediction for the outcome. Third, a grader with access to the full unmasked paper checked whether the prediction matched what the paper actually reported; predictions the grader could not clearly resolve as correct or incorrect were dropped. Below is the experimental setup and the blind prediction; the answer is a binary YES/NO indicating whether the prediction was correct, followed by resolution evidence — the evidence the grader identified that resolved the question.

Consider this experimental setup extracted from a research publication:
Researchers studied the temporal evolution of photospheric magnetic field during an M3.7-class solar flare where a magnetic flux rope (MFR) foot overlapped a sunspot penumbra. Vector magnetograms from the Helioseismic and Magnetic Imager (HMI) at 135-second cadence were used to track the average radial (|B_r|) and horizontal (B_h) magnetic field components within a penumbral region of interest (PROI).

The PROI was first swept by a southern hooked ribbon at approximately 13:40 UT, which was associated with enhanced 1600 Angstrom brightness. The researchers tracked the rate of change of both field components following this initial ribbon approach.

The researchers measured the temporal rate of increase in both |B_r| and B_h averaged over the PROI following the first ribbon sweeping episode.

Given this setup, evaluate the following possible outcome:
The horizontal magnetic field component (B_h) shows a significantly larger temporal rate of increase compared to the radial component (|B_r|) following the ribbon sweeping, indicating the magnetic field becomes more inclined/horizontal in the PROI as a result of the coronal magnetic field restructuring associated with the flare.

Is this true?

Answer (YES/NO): NO